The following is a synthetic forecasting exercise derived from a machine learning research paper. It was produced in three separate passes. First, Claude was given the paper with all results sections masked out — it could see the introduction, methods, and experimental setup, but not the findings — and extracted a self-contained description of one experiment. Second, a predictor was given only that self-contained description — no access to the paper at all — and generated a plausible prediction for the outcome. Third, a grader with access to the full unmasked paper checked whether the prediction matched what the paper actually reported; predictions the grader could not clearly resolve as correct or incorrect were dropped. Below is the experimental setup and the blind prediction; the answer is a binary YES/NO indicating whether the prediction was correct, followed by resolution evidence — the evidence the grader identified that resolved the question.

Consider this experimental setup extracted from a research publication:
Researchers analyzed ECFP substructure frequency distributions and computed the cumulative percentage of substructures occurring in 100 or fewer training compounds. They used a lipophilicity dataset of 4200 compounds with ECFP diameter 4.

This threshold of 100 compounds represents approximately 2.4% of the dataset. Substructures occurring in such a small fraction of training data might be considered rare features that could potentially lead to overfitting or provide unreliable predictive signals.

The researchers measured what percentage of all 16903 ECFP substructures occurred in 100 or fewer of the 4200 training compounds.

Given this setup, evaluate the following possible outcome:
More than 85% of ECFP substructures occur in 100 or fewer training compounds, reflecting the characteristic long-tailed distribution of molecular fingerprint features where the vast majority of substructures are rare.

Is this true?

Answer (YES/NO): YES